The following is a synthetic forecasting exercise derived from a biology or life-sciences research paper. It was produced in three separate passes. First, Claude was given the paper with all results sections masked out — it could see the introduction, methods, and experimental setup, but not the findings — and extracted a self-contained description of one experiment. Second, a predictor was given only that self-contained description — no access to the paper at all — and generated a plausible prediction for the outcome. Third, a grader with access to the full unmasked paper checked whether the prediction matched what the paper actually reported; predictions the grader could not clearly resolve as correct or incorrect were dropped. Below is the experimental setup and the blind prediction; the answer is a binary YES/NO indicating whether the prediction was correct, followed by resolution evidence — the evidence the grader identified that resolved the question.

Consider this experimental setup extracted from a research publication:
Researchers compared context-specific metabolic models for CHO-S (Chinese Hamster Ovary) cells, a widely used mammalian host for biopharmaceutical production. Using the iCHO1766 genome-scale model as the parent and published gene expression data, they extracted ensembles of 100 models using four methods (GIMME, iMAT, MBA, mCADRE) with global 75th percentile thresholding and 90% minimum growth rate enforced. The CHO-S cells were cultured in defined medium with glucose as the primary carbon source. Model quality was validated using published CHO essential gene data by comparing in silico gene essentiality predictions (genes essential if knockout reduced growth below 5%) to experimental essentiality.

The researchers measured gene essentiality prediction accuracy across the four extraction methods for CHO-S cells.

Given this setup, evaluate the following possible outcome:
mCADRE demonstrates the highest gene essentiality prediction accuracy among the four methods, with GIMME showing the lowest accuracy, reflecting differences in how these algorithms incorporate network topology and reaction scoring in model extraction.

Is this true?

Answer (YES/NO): NO